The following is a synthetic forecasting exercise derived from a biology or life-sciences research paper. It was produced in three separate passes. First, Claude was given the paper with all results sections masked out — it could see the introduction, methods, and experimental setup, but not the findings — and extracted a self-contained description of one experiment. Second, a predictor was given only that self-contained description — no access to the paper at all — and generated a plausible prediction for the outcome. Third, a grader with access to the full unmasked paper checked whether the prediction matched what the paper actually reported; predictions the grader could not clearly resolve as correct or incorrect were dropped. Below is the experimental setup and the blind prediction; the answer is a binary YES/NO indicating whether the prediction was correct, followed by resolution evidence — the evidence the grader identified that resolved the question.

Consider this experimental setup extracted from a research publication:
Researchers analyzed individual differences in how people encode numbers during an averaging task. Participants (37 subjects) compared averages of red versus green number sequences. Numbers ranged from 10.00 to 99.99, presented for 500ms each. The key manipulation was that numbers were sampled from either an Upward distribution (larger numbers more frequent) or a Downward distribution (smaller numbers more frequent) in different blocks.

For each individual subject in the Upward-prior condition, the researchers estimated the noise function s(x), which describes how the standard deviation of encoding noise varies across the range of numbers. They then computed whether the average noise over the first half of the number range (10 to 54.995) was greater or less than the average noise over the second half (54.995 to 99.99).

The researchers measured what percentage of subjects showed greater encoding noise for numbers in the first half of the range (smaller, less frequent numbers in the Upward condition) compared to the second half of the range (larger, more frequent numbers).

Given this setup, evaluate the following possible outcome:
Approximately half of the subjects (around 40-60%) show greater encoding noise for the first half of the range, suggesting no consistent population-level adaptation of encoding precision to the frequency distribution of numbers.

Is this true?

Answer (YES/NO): NO